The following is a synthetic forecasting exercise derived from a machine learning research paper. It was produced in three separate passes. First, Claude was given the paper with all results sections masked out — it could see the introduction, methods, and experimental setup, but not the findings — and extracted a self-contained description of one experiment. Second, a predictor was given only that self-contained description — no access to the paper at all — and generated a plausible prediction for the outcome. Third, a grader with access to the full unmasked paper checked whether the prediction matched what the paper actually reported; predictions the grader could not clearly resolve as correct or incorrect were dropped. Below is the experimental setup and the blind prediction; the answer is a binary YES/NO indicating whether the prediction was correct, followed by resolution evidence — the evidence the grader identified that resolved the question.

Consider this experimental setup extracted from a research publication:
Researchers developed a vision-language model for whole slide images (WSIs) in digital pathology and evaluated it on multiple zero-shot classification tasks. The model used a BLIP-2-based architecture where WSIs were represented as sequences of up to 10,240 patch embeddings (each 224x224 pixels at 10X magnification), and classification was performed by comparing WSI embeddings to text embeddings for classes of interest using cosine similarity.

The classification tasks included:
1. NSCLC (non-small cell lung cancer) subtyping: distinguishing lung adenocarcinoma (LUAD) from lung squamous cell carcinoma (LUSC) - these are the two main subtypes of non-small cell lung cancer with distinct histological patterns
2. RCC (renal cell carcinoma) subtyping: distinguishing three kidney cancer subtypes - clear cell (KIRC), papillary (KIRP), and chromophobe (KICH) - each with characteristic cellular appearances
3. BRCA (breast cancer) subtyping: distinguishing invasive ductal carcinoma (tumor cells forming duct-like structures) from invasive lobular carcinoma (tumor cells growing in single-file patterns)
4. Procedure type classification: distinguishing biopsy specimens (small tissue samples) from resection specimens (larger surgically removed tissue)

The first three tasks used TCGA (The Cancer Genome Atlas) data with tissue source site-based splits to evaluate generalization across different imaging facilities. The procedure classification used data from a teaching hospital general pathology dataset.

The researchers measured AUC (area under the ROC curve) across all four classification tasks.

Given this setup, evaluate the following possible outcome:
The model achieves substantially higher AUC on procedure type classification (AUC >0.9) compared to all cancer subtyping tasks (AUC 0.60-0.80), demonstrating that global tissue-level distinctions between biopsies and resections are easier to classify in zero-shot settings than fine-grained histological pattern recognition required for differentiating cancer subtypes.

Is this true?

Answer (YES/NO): NO